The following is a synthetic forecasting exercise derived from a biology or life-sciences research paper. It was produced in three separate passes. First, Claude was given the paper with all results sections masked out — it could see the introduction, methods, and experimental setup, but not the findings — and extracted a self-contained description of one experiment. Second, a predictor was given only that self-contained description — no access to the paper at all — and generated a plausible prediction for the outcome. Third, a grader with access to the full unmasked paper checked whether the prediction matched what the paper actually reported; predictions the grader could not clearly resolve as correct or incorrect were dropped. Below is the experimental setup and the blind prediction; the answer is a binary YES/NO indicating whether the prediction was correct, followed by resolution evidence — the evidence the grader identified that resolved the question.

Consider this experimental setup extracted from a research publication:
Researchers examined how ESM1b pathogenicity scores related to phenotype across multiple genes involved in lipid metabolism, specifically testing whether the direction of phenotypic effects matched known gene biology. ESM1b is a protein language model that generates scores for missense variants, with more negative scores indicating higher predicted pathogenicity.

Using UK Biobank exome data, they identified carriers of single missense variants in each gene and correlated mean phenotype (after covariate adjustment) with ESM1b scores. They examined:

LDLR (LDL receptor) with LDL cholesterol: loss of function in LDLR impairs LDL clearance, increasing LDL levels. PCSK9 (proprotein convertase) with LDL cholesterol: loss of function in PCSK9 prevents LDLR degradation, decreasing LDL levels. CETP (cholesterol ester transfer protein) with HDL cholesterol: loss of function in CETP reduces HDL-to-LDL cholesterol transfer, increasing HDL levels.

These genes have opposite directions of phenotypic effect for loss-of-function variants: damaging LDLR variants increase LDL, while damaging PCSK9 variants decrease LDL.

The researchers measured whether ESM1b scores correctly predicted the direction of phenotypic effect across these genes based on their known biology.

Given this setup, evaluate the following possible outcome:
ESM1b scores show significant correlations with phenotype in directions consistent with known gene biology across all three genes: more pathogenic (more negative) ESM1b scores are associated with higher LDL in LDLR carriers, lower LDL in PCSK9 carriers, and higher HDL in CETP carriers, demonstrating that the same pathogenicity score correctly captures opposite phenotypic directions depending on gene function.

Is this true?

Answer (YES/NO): NO